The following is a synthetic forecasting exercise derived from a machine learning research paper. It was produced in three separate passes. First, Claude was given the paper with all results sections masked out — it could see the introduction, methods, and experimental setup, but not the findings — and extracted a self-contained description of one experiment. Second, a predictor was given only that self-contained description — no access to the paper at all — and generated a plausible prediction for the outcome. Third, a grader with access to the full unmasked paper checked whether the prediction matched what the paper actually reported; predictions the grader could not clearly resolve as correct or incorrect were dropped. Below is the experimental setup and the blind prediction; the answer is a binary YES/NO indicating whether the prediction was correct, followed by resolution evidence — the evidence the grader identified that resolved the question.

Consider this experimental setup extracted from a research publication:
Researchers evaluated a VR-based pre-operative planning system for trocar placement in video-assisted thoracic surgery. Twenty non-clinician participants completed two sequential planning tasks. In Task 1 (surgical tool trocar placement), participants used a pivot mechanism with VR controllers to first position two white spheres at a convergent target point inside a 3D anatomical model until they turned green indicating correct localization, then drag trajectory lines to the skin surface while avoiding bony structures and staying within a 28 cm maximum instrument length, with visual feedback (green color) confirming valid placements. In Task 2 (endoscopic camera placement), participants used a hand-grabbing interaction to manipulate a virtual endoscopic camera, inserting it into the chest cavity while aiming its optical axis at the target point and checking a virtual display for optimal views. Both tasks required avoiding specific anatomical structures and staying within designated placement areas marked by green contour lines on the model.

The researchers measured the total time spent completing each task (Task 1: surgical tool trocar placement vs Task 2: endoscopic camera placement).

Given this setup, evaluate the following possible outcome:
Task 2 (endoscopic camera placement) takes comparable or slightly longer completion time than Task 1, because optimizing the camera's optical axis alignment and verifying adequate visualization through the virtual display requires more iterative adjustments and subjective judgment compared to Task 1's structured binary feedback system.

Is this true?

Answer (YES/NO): NO